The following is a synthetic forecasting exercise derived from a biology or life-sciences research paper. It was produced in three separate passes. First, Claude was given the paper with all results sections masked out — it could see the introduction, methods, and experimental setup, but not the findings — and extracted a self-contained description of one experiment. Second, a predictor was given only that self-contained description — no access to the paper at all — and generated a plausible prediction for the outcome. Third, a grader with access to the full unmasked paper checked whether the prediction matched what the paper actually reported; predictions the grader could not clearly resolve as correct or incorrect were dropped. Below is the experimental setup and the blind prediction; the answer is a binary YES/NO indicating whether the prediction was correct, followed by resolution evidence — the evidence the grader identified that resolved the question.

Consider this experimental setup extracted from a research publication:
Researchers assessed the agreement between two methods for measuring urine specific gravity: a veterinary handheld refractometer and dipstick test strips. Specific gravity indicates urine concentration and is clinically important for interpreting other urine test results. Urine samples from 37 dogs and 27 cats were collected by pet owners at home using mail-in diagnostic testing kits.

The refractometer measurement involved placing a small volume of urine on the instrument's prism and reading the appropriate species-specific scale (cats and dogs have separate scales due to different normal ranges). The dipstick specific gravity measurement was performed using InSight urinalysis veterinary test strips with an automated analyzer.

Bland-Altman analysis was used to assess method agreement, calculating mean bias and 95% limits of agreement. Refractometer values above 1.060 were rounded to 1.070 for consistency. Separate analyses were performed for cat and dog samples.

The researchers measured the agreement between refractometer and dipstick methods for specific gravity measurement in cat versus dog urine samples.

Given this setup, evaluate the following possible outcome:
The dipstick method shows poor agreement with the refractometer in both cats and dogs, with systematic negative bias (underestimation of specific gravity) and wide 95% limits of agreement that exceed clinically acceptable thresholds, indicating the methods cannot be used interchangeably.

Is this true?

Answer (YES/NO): NO